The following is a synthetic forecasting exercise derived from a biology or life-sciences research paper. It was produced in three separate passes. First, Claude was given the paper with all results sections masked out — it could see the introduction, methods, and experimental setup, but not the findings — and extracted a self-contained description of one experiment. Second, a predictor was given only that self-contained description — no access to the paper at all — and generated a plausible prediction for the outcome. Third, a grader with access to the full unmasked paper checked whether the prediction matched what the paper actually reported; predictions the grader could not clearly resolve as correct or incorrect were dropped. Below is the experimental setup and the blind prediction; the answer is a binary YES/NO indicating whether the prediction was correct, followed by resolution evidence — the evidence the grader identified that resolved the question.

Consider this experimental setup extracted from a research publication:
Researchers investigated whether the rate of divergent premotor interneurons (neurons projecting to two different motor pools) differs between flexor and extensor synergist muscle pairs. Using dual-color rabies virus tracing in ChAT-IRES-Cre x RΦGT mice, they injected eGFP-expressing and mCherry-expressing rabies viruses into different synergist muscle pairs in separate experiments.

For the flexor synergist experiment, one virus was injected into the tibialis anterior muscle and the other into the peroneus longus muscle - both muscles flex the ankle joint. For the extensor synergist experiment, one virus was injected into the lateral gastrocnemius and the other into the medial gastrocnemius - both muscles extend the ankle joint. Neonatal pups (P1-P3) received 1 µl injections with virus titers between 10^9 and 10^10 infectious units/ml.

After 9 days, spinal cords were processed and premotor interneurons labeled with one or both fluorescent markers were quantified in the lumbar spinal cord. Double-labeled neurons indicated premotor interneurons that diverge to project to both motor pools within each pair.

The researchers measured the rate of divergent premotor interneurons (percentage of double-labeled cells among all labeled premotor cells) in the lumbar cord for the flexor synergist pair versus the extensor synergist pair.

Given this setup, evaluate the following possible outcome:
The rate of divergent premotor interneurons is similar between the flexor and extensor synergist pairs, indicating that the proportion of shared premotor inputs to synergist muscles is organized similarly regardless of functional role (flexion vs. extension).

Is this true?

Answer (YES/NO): YES